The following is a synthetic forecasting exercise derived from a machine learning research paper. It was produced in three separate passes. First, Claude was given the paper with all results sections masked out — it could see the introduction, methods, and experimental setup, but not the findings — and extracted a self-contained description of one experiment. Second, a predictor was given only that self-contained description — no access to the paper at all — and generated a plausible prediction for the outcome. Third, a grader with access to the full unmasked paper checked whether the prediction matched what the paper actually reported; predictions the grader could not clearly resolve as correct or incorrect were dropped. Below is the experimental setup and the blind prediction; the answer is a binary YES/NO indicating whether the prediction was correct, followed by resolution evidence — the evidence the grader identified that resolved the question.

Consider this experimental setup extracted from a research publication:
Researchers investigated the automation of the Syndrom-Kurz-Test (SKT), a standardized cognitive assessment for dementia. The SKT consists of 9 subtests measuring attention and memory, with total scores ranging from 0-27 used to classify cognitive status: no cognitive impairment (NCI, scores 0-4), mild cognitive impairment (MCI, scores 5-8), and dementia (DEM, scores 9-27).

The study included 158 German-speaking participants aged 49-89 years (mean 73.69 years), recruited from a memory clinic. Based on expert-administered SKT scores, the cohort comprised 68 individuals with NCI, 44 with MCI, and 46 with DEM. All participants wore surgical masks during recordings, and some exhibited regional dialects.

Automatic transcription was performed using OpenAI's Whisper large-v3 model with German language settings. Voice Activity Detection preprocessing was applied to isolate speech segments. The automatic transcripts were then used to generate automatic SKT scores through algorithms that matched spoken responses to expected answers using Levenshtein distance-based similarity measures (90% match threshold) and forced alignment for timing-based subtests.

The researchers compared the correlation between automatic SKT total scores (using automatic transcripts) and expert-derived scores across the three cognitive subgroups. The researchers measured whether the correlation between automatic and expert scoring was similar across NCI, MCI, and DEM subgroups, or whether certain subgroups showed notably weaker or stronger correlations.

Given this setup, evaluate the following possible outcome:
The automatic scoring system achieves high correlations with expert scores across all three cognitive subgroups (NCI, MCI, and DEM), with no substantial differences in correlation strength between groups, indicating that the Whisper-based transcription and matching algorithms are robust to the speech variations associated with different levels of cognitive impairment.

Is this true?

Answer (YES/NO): NO